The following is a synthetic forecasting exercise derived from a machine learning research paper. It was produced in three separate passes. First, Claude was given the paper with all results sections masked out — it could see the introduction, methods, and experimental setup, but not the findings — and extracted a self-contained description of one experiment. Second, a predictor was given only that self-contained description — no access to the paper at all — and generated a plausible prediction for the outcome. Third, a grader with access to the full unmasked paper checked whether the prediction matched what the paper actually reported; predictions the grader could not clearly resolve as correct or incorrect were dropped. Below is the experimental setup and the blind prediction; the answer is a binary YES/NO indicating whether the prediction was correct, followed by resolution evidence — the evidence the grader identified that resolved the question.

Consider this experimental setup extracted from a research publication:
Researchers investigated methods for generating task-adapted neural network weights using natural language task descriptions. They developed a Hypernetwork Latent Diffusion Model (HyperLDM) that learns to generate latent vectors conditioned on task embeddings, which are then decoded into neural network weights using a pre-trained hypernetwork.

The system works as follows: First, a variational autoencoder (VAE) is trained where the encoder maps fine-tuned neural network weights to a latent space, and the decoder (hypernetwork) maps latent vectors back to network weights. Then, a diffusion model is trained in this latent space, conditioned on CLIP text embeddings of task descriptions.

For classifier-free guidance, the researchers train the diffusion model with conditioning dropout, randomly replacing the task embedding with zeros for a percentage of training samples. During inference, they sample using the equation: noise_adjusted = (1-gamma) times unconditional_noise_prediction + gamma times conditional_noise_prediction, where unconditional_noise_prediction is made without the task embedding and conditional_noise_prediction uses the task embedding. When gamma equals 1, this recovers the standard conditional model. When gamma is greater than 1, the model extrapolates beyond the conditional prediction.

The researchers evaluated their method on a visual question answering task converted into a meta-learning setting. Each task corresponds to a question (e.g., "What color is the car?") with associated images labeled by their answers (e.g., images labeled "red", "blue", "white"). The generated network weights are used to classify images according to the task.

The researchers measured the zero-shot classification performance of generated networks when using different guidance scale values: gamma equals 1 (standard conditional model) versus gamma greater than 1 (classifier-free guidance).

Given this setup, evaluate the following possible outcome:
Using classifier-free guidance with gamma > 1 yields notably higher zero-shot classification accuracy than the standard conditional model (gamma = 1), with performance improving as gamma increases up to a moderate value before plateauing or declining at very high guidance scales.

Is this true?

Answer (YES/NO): NO